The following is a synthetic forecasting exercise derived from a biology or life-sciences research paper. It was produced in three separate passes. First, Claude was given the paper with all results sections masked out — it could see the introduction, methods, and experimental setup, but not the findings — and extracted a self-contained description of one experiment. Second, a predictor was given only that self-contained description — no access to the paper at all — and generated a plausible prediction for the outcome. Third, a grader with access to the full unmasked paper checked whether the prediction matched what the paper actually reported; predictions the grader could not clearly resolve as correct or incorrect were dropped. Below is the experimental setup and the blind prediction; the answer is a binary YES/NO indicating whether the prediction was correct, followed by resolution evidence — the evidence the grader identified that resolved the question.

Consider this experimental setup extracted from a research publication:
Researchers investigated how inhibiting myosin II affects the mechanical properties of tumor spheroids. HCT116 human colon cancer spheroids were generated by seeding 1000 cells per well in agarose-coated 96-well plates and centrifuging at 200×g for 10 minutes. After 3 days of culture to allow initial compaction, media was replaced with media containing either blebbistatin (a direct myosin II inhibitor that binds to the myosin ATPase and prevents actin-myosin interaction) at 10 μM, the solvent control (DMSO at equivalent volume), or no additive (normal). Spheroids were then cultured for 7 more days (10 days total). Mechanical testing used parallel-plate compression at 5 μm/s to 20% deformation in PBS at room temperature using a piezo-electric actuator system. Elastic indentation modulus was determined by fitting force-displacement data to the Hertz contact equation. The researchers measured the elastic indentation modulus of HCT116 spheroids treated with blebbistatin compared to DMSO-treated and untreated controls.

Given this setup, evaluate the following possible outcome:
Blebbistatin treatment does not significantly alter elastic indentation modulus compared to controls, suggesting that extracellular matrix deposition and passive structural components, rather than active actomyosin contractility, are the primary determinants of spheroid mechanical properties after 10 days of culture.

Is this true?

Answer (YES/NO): NO